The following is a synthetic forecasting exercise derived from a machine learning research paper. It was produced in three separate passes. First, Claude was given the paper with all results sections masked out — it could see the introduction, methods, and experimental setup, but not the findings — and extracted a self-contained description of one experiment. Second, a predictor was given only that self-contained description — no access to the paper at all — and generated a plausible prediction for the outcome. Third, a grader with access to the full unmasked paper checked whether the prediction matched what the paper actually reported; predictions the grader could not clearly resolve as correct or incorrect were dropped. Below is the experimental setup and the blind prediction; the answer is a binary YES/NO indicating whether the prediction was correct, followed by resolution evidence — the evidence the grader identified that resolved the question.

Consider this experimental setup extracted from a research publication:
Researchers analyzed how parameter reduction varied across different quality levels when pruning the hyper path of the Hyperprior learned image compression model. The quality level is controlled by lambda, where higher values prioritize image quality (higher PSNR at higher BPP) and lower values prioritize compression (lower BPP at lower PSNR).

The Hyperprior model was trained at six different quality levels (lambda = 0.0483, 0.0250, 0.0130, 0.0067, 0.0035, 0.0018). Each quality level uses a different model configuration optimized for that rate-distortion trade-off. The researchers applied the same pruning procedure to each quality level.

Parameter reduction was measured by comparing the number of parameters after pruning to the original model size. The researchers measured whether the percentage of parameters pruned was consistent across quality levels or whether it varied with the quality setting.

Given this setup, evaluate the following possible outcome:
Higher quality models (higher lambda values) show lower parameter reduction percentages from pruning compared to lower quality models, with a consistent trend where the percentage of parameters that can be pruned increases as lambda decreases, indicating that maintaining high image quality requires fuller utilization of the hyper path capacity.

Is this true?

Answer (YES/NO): NO